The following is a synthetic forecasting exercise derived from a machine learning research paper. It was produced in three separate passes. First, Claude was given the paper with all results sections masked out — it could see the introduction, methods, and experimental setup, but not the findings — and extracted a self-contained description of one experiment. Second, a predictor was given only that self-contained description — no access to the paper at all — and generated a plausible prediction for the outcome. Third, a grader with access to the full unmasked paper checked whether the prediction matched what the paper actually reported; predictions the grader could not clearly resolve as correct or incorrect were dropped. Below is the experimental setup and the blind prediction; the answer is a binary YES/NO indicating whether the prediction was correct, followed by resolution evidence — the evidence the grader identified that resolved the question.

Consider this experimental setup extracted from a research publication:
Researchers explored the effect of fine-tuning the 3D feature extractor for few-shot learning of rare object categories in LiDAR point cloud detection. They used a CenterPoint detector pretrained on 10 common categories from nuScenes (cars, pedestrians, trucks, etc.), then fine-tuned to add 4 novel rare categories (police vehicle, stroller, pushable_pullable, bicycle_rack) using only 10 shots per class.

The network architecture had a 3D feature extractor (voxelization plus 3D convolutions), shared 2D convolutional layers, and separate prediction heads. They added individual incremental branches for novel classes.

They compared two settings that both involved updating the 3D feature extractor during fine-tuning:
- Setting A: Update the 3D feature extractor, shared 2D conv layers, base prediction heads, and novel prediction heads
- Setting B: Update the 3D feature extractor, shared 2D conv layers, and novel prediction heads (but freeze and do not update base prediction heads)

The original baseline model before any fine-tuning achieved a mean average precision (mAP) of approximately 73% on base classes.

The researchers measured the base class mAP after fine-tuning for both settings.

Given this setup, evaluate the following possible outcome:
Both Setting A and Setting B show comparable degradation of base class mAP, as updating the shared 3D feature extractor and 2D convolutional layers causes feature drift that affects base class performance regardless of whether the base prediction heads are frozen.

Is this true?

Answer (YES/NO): NO